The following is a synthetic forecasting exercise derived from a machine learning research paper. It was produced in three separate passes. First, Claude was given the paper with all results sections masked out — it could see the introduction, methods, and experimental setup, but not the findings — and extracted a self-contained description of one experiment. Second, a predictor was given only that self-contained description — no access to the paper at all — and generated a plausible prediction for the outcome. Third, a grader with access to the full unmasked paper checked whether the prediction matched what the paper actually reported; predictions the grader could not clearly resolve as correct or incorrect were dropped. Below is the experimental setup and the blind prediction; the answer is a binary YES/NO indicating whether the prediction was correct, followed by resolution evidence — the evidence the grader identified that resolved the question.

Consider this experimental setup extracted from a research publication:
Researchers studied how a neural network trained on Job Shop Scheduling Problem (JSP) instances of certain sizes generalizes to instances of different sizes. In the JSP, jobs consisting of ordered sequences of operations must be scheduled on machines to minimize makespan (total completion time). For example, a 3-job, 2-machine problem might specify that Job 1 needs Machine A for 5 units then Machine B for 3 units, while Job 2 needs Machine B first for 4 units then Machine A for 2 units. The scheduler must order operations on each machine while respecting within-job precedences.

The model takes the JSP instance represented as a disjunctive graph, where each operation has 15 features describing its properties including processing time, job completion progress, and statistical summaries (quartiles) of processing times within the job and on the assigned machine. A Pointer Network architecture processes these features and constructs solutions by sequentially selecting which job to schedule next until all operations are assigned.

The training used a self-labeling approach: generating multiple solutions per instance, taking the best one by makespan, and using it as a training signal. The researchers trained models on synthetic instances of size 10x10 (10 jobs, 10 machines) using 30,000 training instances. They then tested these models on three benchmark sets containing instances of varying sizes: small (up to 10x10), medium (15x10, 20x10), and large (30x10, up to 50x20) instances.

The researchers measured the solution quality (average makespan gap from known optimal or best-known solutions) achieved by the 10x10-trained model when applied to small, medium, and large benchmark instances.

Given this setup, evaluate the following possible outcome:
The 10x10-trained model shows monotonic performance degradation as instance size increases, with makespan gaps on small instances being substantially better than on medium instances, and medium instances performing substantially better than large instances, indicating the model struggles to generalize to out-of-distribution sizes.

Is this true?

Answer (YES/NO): NO